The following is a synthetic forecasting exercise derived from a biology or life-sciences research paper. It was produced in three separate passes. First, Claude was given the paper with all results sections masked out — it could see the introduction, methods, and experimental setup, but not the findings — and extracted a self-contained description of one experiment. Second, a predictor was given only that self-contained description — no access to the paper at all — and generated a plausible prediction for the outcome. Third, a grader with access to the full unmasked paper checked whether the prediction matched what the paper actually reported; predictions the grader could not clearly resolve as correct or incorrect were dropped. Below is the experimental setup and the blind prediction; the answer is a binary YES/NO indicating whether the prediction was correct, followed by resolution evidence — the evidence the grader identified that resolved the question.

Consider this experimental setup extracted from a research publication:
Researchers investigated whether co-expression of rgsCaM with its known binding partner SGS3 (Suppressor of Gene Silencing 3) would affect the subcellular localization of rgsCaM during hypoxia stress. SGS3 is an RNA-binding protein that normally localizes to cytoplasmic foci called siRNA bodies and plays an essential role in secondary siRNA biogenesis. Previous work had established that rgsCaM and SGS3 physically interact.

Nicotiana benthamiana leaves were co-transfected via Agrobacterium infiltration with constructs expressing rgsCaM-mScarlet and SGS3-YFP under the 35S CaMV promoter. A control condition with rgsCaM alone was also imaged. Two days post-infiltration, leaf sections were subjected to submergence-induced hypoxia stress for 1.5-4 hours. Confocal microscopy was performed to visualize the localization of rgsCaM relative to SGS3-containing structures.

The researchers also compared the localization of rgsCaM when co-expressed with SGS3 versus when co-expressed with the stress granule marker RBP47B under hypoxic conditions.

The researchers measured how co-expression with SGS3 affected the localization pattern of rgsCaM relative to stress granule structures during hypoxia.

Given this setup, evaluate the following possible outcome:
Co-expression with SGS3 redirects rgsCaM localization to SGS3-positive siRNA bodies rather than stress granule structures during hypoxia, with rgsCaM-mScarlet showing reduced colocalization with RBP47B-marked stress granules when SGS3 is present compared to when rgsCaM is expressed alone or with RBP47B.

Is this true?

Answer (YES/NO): NO